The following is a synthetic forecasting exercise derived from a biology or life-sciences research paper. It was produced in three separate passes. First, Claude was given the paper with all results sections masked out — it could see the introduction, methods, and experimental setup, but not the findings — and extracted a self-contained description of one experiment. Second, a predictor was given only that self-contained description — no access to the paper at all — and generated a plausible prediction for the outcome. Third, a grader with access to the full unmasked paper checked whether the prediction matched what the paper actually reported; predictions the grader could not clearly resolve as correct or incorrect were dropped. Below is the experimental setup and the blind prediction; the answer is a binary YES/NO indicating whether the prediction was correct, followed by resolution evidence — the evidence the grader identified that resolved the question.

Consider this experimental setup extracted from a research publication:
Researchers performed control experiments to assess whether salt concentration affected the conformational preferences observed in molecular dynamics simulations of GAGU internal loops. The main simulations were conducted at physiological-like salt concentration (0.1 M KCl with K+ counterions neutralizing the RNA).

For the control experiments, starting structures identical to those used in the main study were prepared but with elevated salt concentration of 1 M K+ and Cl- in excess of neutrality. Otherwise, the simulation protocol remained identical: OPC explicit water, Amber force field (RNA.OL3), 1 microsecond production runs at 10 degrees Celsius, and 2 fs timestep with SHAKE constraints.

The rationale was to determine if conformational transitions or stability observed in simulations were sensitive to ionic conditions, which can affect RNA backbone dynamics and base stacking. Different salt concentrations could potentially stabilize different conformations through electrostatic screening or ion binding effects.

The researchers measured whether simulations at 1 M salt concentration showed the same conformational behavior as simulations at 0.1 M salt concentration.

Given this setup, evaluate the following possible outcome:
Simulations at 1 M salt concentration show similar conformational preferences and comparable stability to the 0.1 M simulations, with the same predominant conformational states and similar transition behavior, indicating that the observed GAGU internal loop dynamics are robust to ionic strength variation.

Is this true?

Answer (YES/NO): NO